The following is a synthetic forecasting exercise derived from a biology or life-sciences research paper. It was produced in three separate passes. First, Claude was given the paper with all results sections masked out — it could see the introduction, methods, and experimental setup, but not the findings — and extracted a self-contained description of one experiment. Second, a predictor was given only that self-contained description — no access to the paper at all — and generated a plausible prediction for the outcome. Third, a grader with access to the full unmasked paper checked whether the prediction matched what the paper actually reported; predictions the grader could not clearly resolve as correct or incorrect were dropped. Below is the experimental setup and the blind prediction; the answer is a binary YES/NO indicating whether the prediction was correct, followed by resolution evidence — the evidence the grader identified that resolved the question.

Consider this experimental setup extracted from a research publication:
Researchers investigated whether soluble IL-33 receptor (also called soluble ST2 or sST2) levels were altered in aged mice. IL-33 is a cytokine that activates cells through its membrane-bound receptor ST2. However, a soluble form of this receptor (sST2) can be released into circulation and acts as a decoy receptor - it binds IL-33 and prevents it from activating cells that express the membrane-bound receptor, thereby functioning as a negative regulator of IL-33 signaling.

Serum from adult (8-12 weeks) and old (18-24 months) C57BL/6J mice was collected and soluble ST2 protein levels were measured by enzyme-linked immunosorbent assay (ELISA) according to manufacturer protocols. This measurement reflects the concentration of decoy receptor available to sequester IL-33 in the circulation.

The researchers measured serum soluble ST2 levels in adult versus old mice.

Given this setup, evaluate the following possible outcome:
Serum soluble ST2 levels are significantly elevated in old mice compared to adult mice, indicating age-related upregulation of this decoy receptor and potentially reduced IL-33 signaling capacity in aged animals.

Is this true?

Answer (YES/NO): NO